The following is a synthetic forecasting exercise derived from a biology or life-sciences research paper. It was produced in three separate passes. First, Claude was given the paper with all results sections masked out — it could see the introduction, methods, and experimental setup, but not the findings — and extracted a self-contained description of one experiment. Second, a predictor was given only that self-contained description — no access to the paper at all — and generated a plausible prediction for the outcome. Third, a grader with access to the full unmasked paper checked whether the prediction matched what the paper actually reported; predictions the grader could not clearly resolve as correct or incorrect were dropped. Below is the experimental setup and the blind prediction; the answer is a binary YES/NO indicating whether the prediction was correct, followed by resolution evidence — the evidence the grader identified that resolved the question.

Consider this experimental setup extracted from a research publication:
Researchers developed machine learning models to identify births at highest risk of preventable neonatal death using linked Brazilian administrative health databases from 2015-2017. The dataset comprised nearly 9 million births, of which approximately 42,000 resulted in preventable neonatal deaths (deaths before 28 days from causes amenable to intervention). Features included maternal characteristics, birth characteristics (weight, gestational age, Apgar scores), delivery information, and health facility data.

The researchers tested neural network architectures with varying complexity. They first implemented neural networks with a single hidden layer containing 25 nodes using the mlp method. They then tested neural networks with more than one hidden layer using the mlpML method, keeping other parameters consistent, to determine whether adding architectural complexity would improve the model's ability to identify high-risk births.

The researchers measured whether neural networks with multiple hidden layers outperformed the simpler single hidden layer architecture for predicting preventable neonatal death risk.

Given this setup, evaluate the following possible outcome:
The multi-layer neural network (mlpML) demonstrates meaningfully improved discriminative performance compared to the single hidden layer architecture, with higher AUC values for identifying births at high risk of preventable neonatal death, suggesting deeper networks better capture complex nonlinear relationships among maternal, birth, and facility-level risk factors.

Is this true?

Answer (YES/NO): NO